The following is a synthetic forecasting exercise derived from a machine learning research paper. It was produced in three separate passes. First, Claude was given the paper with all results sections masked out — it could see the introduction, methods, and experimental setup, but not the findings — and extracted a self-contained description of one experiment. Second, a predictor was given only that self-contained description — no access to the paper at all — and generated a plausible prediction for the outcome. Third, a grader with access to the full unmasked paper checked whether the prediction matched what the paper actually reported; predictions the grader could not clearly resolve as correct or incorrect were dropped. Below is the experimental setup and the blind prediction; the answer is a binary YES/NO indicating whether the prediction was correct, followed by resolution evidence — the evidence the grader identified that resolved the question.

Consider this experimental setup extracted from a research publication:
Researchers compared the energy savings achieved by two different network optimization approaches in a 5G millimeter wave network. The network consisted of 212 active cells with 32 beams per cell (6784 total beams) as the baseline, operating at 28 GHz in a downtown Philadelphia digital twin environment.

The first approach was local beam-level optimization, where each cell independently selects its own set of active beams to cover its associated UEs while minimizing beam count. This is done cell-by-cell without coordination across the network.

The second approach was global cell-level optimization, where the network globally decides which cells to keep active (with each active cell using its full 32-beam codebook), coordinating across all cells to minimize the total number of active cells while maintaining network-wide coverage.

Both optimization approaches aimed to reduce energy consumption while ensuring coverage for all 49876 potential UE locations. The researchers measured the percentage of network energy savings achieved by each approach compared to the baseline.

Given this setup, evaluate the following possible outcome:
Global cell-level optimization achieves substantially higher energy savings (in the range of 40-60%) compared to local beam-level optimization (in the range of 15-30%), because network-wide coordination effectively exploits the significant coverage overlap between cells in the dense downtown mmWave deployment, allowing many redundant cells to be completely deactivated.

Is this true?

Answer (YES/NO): NO